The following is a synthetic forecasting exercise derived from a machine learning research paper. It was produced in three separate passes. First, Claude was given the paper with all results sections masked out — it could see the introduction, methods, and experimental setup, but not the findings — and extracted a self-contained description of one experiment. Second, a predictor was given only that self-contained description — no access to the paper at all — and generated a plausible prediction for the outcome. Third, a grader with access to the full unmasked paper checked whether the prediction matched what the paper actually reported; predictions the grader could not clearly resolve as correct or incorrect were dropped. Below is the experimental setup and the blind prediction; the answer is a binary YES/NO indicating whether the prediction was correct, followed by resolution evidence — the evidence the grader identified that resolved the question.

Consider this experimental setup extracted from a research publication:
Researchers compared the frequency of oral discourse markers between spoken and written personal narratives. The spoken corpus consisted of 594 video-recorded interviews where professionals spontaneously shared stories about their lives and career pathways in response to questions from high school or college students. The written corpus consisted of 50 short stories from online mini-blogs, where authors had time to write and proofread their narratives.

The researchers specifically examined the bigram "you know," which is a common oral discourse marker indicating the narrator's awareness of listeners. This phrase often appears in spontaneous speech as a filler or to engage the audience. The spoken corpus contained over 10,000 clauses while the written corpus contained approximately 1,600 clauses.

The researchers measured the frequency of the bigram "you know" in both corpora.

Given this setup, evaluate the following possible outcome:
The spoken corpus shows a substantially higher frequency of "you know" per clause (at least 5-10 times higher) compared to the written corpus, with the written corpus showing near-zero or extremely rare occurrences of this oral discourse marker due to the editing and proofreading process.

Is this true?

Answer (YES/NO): YES